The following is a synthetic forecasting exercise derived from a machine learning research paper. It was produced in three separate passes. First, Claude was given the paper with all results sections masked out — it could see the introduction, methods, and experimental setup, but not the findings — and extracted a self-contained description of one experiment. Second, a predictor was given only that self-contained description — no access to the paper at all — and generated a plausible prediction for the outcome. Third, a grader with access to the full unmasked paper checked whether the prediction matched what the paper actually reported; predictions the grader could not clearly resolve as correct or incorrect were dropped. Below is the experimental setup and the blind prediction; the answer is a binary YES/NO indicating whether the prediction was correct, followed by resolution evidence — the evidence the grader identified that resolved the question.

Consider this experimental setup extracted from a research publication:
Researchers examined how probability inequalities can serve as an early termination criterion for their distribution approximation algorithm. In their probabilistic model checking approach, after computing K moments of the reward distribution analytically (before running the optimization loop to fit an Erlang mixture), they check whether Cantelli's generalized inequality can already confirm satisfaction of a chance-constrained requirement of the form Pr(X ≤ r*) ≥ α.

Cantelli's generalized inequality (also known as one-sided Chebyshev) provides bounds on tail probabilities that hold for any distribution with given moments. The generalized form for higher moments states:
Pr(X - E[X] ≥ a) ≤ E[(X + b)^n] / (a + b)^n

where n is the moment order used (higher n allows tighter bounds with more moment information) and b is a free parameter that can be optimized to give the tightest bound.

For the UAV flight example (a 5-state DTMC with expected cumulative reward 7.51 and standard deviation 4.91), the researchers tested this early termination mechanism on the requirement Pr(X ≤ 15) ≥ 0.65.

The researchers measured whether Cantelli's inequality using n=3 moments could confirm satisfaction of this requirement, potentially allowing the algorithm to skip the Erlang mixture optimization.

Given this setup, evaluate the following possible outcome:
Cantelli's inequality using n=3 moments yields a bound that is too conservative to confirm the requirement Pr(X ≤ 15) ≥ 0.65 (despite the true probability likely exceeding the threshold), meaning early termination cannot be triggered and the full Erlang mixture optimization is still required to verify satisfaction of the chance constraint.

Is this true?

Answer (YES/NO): NO